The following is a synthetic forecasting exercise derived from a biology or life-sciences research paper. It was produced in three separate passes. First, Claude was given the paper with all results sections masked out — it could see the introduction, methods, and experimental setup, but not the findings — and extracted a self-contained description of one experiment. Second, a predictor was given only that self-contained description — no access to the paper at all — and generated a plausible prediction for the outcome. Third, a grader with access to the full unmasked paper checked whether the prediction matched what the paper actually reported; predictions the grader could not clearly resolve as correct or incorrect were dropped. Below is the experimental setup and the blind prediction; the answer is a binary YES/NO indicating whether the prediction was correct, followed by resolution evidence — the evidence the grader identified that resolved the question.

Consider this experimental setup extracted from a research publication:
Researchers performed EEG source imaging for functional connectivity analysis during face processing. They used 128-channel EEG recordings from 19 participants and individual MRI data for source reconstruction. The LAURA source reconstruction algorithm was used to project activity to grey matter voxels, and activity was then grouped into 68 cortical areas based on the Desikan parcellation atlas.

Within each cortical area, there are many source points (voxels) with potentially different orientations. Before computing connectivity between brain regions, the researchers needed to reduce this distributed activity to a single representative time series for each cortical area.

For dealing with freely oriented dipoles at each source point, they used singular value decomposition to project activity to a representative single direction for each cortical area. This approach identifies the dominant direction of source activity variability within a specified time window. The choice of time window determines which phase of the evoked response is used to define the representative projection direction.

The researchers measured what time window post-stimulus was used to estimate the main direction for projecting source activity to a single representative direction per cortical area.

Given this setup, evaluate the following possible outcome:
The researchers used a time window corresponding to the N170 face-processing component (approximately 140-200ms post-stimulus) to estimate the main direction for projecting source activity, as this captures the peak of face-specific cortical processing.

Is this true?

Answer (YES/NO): NO